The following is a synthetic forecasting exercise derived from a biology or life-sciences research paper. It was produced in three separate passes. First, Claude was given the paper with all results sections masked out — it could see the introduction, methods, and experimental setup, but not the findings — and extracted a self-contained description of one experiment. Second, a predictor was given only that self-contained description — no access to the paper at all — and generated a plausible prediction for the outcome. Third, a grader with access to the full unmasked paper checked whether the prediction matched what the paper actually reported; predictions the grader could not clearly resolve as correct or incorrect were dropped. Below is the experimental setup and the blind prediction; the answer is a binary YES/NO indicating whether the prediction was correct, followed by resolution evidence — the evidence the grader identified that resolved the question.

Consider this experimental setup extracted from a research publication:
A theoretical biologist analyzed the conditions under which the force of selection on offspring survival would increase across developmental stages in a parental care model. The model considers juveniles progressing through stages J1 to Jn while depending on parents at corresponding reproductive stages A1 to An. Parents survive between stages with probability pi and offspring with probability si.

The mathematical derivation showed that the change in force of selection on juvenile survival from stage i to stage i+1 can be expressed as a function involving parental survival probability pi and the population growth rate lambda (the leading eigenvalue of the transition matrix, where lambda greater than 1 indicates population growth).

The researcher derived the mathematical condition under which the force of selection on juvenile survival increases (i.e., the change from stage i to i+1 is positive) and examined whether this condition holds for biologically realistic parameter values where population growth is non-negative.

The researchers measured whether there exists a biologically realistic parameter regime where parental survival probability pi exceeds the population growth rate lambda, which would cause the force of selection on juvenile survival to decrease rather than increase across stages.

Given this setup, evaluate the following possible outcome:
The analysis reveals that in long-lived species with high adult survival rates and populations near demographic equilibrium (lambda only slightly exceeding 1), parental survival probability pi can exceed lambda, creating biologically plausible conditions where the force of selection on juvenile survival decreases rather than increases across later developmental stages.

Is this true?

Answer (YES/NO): NO